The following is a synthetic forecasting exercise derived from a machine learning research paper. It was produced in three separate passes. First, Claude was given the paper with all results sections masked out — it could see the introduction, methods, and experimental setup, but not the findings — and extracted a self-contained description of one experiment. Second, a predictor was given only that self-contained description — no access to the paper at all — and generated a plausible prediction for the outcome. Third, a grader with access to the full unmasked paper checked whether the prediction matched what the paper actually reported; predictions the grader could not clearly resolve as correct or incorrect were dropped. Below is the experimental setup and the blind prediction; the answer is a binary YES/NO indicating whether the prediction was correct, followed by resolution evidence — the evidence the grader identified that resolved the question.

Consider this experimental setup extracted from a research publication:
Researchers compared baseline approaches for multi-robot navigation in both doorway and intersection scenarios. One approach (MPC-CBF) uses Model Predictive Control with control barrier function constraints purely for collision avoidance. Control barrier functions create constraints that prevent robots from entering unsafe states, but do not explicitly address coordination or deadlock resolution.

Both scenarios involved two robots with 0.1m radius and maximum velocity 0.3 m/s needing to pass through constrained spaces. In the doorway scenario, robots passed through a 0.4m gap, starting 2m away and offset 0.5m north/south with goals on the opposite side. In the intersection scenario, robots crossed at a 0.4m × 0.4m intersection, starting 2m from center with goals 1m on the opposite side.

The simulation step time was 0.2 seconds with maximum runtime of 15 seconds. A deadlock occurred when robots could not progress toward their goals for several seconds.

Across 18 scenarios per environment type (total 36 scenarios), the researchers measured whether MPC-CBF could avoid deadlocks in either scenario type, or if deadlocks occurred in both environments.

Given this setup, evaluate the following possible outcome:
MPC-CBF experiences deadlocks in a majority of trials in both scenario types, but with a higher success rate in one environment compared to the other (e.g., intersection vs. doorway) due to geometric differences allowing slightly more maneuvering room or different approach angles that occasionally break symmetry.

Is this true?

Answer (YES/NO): NO